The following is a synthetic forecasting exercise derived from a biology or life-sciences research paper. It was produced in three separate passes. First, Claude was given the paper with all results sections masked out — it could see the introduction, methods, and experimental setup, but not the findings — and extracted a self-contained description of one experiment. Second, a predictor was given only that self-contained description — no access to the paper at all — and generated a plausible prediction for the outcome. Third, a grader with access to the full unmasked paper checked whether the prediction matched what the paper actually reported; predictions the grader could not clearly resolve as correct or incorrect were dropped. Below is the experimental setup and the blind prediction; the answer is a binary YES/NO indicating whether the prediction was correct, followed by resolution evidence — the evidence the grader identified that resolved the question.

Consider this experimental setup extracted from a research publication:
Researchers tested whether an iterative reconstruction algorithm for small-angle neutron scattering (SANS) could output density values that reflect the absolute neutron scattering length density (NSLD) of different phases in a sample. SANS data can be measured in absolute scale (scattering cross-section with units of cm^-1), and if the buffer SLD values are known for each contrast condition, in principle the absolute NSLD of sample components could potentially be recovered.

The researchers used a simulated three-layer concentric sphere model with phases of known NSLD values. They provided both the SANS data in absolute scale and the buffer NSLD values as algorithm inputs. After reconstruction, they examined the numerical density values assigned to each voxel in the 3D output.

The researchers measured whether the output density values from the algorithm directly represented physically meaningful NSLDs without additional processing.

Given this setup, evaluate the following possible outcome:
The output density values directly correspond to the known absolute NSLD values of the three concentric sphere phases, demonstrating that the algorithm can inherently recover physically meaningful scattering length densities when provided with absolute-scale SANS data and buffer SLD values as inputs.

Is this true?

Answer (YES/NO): NO